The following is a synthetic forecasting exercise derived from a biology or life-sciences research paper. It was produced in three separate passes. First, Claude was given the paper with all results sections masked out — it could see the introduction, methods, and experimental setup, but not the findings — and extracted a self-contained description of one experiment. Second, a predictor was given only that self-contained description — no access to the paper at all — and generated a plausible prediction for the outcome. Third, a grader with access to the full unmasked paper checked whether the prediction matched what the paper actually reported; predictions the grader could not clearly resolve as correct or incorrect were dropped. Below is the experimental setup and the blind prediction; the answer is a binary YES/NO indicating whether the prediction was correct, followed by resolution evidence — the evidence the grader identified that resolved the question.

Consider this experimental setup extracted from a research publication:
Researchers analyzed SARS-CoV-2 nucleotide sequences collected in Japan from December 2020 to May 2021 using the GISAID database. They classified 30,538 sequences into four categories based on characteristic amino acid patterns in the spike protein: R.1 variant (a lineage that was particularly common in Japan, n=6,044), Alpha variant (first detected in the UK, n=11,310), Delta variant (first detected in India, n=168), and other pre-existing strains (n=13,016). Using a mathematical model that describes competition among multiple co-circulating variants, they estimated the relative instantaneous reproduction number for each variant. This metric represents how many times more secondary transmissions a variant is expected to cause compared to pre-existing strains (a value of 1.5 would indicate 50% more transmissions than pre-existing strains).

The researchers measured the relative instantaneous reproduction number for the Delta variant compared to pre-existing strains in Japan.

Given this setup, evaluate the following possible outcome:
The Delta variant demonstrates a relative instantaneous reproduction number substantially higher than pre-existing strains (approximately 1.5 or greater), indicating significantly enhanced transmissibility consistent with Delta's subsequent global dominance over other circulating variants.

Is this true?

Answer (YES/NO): YES